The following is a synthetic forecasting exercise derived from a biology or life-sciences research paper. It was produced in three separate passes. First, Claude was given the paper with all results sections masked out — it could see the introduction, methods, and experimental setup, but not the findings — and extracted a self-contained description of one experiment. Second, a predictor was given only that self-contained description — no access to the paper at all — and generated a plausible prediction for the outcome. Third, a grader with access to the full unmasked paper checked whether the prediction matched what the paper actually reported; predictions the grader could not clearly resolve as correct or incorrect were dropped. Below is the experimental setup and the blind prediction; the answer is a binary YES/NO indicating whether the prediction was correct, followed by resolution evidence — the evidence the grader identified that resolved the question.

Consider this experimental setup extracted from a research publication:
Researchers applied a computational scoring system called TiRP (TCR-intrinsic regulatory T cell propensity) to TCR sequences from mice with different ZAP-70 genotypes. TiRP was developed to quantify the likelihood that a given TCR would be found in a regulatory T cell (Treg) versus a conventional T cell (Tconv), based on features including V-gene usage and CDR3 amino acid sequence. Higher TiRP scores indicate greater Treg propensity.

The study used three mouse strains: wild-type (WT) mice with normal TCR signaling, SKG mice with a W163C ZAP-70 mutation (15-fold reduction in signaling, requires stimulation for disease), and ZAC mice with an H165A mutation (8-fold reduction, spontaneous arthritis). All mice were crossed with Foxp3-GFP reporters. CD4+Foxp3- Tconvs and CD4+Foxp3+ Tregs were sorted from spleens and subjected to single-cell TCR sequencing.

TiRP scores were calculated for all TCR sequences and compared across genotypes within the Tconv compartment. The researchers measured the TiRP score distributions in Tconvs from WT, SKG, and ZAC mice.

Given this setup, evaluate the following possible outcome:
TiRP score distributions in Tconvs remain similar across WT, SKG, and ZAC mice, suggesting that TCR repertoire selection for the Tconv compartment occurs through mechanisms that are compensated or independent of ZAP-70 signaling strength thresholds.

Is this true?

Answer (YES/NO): NO